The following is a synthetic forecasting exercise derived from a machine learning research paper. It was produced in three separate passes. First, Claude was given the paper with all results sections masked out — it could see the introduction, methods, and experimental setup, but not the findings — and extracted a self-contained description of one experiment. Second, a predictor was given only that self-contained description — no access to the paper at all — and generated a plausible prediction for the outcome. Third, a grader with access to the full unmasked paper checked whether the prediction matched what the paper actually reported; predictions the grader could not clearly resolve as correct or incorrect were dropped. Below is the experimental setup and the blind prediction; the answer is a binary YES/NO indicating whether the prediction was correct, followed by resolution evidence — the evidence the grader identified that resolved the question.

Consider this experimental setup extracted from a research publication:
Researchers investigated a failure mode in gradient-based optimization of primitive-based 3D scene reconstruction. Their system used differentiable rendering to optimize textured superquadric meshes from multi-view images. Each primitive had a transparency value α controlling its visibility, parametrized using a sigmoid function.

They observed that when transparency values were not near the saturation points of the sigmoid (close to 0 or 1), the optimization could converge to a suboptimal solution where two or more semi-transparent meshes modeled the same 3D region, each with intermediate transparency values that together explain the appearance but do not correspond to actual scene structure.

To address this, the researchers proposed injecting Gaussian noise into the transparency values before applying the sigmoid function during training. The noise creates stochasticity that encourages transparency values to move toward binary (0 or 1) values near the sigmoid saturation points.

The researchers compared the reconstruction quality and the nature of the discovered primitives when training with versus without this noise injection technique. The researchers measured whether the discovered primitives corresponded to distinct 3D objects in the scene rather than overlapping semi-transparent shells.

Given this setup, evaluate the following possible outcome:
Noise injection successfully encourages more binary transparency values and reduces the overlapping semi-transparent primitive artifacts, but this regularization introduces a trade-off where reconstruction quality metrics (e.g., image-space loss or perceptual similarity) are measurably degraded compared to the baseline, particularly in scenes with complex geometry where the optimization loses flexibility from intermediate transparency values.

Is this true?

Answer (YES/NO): NO